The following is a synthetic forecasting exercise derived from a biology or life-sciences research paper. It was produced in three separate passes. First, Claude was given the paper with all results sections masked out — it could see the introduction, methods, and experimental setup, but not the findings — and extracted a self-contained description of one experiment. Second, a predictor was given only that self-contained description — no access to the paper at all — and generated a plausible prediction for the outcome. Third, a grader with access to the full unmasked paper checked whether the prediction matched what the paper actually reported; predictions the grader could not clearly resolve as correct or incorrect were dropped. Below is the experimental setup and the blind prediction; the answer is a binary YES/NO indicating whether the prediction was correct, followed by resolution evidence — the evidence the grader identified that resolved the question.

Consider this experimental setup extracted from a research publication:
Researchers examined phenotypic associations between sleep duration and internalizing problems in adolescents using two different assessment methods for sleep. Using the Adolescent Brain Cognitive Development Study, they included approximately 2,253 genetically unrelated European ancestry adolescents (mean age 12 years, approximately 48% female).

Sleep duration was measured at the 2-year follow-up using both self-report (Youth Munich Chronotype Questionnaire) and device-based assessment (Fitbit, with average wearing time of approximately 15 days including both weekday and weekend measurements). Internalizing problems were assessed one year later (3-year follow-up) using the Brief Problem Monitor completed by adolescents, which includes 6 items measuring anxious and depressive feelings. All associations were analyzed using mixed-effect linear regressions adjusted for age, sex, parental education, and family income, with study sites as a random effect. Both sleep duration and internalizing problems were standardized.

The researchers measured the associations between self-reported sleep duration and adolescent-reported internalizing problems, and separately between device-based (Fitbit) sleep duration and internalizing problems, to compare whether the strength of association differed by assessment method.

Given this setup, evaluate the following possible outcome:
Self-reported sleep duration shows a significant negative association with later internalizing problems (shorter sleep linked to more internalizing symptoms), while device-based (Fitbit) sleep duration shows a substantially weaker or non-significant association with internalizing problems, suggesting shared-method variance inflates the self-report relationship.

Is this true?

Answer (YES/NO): NO